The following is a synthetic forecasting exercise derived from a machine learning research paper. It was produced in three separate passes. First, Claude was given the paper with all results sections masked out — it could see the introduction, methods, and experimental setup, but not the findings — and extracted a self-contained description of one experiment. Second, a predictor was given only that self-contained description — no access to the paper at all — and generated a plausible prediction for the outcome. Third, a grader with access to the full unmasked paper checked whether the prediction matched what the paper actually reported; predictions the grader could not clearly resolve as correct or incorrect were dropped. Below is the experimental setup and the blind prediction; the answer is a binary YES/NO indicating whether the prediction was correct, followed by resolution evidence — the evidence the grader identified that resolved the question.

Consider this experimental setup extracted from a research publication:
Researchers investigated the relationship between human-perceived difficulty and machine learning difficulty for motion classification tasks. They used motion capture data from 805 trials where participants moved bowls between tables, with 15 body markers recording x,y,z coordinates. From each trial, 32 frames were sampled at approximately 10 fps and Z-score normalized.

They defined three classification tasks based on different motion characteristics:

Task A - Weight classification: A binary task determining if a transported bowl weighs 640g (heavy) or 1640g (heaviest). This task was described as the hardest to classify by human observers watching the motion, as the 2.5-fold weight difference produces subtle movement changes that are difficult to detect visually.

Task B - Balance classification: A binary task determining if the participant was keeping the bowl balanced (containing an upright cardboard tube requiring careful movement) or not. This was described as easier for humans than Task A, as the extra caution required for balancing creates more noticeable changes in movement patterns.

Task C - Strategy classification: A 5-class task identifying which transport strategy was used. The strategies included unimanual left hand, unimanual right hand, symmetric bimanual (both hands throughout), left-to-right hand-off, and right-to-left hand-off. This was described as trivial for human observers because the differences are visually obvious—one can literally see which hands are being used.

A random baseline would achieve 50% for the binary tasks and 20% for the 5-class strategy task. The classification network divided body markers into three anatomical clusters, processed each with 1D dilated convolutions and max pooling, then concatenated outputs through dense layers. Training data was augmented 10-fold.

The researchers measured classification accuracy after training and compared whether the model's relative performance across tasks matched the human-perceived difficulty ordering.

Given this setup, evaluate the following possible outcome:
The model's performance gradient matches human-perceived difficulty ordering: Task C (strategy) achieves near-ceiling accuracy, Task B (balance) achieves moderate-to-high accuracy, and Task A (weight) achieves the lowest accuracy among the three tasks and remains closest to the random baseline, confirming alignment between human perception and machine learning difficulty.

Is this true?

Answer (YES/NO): NO